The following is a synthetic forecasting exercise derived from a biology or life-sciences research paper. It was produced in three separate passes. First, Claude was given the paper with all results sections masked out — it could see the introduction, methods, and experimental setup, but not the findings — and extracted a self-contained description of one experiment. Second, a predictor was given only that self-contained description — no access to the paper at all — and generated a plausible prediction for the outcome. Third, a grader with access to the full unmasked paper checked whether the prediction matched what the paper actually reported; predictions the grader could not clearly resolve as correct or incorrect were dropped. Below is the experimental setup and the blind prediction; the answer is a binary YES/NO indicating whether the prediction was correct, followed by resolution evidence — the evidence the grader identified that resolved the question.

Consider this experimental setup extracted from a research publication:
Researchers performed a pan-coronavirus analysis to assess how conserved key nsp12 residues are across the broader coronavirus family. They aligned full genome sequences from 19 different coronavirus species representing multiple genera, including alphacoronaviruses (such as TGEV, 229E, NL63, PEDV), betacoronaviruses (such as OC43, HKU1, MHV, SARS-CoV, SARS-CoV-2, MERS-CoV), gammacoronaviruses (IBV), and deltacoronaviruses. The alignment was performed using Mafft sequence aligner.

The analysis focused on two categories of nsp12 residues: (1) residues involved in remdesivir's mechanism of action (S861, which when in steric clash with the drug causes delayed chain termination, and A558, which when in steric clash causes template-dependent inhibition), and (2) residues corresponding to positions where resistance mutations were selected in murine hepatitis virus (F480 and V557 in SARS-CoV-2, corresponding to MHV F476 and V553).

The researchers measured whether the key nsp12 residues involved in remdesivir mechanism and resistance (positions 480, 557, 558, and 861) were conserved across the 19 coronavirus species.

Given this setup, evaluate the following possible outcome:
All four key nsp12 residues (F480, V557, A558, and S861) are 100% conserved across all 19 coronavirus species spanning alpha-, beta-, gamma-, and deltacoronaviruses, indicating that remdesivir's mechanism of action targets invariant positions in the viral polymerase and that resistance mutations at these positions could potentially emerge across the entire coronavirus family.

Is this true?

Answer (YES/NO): NO